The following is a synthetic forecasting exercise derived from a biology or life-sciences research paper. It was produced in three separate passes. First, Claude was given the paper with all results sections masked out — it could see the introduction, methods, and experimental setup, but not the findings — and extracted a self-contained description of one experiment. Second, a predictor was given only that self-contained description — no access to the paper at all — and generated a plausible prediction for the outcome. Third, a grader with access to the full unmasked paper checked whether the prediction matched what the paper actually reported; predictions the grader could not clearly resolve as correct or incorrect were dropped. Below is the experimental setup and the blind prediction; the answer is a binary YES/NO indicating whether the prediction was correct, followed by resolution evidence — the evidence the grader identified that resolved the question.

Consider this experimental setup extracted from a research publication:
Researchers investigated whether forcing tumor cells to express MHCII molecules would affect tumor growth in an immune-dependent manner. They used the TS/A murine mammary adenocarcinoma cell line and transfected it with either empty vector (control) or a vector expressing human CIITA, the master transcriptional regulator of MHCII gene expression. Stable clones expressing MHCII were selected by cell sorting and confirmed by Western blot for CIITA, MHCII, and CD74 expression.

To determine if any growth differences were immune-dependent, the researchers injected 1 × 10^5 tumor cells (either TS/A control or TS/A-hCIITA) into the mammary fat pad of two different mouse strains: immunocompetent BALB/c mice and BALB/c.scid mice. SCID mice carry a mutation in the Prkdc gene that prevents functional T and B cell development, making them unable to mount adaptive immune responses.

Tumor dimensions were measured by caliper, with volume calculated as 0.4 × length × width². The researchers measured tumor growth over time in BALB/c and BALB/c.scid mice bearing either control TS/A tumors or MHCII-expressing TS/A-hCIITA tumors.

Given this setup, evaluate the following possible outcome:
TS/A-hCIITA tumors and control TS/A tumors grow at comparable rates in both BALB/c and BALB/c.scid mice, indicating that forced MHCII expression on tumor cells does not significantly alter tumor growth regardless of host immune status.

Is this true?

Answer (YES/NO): NO